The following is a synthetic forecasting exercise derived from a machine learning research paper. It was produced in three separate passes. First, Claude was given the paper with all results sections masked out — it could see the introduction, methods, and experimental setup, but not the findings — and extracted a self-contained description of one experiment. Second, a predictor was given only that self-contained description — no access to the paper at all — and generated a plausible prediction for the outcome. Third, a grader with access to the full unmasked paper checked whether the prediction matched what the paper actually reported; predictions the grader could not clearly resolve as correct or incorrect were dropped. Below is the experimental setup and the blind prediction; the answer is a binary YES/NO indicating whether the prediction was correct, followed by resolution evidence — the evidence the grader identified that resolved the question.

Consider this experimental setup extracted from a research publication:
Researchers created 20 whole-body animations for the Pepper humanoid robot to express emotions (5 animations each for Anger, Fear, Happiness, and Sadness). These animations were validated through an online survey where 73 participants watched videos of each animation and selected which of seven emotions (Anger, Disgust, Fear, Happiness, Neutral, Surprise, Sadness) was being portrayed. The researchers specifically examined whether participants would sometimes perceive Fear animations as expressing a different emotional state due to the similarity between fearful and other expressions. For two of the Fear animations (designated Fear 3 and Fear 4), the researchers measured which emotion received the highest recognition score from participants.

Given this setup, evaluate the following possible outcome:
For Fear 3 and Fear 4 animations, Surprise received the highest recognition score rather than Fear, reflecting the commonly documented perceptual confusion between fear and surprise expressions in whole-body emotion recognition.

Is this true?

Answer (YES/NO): YES